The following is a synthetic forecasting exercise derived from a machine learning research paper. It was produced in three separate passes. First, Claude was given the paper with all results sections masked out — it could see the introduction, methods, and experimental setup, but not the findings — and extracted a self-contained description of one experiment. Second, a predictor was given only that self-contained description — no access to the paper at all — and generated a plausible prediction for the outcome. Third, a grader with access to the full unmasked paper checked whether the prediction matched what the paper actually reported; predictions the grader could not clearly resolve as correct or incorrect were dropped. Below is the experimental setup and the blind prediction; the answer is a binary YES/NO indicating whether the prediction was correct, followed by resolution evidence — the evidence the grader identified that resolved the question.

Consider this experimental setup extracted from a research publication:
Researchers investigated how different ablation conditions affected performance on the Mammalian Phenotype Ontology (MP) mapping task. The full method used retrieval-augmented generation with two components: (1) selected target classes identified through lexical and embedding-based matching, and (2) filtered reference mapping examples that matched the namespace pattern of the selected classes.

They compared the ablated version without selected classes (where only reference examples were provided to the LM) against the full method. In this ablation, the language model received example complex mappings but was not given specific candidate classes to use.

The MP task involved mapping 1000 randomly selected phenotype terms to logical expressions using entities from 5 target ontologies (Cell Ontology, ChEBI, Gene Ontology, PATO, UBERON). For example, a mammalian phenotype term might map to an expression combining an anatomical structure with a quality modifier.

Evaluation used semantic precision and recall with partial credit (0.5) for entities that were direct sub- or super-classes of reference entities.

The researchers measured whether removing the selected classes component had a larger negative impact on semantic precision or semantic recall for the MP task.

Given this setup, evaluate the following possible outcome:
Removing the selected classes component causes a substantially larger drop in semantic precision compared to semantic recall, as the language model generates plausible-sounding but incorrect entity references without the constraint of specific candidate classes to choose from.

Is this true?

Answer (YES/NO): YES